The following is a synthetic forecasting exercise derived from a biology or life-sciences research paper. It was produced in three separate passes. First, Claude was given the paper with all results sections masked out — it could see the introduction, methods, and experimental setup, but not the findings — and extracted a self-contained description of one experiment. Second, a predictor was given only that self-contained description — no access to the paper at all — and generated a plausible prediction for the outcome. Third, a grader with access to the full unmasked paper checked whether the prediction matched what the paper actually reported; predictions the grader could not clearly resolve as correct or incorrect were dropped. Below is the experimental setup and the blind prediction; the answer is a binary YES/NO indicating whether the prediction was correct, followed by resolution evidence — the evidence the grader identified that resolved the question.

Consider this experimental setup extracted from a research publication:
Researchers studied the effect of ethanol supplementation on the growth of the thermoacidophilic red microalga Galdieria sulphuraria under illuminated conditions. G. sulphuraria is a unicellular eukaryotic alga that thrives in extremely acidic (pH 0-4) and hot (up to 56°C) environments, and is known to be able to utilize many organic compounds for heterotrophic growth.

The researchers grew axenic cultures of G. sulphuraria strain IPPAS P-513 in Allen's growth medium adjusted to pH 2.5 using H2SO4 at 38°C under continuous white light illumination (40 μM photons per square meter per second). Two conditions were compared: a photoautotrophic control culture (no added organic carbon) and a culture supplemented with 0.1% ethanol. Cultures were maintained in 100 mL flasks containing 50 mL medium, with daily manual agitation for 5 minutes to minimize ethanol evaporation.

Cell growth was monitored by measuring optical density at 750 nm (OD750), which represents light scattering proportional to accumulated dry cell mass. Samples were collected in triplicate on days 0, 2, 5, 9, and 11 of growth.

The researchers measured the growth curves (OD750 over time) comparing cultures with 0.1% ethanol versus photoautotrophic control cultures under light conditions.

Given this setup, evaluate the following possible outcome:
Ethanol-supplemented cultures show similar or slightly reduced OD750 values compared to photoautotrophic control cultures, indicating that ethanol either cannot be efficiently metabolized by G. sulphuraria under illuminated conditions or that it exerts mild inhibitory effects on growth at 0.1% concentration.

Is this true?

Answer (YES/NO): NO